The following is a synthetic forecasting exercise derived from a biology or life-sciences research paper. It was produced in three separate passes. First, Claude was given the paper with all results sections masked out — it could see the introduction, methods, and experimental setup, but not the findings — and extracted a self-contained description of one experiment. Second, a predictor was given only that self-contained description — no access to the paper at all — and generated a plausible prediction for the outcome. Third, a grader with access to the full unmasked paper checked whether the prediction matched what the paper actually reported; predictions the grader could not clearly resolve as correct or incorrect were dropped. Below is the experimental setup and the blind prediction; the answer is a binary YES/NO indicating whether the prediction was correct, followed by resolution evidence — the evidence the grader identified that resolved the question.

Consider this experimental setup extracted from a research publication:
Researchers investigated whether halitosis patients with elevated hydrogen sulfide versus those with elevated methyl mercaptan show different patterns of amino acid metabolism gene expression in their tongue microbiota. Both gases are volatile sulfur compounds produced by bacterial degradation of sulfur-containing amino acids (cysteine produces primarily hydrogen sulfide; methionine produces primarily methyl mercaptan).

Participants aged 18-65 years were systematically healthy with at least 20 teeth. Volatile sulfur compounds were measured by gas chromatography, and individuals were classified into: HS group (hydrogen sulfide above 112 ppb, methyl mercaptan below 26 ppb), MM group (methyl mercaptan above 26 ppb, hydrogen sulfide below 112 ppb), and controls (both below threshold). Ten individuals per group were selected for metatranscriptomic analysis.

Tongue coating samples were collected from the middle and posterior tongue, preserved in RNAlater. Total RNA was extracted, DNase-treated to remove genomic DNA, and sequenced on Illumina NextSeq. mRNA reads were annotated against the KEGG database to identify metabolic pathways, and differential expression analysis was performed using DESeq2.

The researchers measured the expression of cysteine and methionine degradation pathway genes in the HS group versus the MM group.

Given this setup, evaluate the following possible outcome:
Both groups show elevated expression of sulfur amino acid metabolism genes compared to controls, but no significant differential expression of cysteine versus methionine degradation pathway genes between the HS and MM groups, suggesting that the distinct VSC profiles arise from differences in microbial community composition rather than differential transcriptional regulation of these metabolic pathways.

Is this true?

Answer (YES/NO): NO